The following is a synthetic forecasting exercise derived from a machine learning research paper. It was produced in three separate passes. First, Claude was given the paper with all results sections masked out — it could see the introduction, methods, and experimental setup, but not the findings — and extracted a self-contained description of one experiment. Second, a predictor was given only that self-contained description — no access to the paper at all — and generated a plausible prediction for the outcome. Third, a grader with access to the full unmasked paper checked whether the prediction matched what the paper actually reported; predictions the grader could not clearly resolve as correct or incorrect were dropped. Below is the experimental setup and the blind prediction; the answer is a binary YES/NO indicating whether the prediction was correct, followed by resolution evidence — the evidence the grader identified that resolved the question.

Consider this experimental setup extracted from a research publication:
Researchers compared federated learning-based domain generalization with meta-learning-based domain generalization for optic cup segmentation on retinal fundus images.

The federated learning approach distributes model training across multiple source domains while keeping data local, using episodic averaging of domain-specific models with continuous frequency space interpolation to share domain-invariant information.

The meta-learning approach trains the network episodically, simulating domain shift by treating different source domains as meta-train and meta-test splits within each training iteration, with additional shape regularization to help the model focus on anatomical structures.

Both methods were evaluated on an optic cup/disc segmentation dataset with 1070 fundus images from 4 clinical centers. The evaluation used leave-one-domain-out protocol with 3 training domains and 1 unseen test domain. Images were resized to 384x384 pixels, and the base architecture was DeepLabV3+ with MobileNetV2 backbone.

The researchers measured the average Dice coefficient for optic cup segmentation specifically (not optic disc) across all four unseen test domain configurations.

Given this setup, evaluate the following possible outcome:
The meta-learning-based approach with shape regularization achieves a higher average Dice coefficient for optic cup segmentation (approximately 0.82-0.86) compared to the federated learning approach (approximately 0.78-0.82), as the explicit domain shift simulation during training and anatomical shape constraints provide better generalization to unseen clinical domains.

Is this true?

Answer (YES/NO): NO